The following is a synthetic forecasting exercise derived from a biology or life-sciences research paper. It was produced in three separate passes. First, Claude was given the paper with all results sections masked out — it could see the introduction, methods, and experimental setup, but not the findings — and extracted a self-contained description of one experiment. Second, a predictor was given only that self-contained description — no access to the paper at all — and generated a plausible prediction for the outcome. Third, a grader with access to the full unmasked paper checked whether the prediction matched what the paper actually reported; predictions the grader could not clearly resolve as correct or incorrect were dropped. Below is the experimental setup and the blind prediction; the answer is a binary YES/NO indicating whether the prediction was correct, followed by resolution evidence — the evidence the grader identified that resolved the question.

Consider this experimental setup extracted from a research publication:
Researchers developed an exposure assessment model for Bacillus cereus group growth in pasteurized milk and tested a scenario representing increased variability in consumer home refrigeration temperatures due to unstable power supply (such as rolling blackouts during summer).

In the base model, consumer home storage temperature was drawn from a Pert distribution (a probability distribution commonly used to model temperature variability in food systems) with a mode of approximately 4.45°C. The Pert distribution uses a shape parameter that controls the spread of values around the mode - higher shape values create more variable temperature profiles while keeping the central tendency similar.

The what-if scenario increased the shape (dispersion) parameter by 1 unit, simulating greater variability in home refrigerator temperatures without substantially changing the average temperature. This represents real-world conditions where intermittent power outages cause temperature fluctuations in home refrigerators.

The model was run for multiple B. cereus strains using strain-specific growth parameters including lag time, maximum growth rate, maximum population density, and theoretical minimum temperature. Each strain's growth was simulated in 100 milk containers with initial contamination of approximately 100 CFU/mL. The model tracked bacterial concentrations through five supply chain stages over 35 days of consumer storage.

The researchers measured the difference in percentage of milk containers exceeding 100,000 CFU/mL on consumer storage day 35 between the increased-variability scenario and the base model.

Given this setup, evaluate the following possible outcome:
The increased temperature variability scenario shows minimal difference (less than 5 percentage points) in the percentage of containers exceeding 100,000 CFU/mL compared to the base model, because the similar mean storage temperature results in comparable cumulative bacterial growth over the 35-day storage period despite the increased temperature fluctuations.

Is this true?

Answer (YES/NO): NO